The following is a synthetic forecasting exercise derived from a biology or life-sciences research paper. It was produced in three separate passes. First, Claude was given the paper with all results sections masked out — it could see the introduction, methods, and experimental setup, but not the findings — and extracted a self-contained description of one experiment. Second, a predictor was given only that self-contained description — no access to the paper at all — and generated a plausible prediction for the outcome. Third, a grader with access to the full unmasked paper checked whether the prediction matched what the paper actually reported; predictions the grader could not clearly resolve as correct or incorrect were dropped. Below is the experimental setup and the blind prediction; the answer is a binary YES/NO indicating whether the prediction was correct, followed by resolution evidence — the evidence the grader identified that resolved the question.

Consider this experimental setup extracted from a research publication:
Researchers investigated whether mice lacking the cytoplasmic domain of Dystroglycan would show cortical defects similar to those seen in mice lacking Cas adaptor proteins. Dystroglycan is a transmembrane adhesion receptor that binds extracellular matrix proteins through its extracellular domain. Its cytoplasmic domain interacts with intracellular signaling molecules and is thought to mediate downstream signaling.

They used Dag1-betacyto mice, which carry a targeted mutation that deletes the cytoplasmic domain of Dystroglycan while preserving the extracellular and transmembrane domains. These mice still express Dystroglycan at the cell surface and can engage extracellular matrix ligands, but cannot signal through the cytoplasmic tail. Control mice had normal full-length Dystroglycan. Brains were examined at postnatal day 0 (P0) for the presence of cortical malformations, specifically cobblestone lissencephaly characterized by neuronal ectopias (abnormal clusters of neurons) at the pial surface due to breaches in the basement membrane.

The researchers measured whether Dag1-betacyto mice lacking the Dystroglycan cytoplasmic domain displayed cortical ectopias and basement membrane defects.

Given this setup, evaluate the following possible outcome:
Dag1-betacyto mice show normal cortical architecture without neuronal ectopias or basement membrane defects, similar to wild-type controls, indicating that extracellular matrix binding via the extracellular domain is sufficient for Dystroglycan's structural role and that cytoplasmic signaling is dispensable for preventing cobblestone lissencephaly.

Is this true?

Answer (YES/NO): YES